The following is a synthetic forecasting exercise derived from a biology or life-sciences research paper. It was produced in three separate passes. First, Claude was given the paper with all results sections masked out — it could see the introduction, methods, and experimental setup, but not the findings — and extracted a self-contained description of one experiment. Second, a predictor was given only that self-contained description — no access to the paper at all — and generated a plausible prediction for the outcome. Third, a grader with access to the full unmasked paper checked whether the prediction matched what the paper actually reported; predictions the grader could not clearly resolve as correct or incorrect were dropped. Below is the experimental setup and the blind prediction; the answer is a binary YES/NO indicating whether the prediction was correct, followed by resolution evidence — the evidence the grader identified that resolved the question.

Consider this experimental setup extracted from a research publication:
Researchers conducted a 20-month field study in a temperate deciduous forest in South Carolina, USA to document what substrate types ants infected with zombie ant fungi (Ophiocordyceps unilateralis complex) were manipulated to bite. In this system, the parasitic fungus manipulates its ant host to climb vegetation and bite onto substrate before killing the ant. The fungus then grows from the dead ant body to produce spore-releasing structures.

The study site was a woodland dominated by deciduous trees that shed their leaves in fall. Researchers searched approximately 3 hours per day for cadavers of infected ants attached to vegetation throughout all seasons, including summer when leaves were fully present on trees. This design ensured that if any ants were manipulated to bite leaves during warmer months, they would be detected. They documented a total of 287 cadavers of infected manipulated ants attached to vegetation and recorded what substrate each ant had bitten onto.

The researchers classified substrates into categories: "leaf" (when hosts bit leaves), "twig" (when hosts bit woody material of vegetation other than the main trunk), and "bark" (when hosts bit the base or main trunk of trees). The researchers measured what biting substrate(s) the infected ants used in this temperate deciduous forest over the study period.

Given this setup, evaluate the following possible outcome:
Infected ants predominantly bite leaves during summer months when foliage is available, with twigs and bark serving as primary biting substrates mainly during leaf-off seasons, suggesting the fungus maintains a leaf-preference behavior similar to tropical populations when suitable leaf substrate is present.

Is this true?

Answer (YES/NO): NO